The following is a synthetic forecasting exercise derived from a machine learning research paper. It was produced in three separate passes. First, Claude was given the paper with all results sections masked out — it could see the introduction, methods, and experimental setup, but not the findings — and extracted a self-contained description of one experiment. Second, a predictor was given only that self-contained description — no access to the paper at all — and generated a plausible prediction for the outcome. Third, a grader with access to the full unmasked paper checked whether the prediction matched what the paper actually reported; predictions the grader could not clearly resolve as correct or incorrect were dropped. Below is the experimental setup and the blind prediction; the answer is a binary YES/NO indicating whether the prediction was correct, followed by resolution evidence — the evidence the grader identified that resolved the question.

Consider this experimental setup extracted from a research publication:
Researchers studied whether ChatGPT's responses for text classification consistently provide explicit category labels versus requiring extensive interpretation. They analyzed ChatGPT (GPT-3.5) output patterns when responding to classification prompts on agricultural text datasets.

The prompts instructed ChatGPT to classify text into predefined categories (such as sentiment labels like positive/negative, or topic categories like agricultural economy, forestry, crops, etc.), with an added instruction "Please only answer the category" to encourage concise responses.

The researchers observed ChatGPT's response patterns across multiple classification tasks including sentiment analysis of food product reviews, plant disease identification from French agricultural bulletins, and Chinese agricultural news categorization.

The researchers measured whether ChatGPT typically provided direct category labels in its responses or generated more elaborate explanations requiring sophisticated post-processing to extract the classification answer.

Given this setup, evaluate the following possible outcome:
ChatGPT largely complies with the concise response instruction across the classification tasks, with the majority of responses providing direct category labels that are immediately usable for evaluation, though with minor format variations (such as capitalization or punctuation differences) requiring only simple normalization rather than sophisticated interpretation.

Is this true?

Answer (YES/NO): NO